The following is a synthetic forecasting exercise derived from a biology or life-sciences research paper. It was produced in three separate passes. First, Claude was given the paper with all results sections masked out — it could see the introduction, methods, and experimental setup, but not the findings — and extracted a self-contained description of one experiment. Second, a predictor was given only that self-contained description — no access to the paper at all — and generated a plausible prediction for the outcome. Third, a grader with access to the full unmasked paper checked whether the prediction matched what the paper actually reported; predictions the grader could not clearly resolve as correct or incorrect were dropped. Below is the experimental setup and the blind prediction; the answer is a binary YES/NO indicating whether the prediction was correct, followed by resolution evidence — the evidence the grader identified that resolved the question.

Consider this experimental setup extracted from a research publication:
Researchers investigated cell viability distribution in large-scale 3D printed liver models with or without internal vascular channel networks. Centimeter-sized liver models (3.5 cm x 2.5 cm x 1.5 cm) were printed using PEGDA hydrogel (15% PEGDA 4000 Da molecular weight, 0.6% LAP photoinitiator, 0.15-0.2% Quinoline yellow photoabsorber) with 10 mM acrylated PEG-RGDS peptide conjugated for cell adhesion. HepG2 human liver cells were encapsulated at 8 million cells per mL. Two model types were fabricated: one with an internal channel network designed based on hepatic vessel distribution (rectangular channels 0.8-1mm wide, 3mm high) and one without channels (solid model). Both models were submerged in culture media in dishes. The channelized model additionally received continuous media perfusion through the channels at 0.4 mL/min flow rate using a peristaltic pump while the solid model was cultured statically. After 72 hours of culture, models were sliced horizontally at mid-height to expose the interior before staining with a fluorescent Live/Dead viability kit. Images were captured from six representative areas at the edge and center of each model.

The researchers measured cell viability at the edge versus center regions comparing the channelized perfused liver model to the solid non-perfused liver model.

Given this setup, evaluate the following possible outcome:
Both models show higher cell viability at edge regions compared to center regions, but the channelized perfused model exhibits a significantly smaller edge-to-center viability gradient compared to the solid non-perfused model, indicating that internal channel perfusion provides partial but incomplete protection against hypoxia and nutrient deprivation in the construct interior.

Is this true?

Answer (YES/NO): NO